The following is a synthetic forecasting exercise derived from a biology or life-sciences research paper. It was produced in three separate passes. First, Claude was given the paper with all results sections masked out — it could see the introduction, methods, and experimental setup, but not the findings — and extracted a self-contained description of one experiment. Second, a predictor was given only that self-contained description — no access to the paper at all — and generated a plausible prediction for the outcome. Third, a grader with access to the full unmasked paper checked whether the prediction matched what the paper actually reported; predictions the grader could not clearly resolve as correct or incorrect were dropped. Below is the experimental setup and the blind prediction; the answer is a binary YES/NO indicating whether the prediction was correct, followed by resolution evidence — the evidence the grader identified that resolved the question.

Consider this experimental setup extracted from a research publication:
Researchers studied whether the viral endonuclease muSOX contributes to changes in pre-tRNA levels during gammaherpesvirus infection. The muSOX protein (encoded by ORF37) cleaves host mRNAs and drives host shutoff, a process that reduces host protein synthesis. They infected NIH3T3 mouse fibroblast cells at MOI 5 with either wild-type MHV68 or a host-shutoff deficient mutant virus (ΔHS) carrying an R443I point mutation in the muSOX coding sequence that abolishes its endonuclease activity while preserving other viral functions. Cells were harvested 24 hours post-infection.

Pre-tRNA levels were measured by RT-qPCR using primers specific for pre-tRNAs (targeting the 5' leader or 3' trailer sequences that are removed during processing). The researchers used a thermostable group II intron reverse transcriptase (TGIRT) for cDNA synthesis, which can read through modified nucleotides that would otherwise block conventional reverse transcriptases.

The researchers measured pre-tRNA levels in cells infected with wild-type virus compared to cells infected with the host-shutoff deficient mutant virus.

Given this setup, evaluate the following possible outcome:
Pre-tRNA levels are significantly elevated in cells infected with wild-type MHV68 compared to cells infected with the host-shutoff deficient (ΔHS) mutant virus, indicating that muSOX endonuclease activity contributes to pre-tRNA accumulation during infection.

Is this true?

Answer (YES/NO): YES